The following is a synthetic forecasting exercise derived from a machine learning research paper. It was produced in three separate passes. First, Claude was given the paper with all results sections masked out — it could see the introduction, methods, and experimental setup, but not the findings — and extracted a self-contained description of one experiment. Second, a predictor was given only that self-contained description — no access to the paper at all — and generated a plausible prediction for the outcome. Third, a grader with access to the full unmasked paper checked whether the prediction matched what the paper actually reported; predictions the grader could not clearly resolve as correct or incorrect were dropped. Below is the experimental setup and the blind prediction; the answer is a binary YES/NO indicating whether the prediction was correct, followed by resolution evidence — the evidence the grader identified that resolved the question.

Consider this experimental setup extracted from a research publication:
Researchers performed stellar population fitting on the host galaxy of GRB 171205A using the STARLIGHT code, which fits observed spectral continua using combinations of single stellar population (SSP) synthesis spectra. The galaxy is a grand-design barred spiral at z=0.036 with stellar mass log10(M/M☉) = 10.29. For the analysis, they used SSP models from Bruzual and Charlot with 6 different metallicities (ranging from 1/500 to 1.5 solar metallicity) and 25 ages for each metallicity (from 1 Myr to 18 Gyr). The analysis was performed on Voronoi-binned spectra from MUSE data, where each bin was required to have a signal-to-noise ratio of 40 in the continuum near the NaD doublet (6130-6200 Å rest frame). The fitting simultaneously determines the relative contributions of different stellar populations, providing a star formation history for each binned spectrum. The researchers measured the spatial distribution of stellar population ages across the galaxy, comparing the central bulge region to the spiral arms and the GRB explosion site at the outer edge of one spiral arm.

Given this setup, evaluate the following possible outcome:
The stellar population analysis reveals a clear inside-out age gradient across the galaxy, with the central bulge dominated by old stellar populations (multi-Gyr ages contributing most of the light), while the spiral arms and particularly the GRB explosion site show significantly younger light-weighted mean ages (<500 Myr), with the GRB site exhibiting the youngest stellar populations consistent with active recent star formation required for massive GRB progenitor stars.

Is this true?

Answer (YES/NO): NO